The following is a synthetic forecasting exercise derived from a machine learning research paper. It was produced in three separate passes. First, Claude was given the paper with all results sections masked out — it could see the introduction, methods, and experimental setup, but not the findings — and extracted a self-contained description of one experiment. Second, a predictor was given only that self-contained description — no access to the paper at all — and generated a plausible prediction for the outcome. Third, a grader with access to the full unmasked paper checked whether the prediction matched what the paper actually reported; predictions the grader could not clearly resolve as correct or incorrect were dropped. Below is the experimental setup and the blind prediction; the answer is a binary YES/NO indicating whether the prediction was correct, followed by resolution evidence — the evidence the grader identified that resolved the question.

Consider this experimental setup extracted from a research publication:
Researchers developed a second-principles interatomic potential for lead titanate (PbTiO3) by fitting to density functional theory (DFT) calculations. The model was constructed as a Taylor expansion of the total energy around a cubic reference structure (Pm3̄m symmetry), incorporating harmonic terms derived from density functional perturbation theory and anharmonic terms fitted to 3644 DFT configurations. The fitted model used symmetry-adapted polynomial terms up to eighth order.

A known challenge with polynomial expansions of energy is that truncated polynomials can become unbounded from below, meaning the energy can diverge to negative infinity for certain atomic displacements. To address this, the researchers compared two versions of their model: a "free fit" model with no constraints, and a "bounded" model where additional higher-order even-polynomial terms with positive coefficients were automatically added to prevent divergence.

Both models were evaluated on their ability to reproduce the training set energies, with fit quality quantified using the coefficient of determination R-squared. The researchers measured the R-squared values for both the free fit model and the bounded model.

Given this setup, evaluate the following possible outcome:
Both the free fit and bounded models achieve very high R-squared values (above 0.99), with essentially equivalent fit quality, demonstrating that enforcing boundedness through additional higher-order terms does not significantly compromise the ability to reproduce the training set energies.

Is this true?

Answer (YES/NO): NO